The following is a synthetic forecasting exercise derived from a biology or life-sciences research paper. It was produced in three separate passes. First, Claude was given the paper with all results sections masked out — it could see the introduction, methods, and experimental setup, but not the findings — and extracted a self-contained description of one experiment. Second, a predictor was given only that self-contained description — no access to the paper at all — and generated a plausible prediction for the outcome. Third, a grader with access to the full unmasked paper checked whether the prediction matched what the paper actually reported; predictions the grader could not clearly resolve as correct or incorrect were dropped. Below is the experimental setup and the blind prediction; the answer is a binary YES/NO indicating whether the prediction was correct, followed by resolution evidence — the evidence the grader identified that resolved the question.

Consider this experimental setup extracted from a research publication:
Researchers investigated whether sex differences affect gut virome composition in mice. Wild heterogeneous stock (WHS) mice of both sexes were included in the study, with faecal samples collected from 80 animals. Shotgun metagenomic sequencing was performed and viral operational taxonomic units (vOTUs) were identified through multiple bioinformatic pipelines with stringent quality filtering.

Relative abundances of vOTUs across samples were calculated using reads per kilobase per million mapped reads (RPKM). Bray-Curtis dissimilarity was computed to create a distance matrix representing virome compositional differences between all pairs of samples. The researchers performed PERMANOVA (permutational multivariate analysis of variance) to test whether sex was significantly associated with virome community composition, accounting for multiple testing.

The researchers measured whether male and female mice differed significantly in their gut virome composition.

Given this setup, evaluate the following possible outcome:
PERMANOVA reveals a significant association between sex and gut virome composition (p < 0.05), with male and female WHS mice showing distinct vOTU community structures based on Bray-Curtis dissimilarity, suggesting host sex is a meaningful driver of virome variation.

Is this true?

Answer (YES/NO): YES